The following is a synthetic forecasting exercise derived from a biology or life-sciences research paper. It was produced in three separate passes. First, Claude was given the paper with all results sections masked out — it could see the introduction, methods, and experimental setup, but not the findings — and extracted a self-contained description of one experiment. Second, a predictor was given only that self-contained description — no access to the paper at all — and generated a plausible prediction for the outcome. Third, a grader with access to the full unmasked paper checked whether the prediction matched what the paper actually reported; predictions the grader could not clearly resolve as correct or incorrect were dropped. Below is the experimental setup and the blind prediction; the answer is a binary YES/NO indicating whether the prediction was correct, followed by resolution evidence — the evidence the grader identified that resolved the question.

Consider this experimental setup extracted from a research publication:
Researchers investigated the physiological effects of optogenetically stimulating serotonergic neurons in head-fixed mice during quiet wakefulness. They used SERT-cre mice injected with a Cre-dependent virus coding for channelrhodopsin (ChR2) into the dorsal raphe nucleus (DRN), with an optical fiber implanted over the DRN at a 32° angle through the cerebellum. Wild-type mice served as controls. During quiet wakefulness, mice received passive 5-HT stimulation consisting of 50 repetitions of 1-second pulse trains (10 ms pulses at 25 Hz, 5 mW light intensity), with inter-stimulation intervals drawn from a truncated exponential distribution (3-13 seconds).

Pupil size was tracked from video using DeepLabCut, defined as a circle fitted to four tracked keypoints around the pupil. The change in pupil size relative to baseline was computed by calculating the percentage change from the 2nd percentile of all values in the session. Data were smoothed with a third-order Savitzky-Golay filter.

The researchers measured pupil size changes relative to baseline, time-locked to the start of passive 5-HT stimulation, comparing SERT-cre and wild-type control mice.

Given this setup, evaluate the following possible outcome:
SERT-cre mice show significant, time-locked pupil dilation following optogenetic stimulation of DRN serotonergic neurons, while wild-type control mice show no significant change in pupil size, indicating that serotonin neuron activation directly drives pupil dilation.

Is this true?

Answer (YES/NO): YES